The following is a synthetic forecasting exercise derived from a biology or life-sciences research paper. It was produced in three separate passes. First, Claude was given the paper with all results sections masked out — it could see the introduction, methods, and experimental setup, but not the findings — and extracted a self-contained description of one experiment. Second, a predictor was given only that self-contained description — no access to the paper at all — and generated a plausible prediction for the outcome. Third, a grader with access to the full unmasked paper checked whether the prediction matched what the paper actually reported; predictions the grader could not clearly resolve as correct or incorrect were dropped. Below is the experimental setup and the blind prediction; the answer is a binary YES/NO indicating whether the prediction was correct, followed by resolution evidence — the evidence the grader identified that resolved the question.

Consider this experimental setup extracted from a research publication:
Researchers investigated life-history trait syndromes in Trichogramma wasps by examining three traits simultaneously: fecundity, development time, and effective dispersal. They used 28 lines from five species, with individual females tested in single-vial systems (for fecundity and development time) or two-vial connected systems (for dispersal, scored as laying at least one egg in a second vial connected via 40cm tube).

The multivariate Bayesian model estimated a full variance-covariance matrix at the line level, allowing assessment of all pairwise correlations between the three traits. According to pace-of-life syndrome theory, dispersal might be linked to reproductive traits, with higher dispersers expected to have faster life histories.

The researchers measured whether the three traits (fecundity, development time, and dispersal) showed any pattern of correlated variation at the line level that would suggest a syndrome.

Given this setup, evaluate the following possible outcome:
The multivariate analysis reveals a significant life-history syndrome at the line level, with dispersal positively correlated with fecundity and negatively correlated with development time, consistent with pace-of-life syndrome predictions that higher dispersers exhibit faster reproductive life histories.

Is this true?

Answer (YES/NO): NO